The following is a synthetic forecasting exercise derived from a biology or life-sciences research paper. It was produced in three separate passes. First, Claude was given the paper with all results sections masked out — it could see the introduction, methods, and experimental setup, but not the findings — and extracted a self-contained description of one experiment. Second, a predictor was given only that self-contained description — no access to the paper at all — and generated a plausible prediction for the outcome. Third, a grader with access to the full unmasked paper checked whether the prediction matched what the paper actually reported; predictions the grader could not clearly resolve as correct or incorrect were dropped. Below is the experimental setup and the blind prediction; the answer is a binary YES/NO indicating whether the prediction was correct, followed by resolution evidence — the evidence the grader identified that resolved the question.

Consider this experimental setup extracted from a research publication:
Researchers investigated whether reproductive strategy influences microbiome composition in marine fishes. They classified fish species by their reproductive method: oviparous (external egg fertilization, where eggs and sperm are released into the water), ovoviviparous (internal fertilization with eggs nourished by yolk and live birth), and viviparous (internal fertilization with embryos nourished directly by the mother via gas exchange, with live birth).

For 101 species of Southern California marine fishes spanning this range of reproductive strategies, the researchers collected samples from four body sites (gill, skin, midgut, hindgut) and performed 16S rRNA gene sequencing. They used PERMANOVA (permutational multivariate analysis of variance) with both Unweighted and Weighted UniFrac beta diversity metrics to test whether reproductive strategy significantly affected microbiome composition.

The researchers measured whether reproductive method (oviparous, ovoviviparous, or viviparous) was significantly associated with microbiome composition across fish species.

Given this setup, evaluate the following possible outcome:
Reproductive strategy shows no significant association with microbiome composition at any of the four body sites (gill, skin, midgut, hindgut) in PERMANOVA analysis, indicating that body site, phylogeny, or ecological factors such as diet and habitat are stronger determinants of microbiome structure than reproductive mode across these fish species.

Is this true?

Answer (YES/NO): YES